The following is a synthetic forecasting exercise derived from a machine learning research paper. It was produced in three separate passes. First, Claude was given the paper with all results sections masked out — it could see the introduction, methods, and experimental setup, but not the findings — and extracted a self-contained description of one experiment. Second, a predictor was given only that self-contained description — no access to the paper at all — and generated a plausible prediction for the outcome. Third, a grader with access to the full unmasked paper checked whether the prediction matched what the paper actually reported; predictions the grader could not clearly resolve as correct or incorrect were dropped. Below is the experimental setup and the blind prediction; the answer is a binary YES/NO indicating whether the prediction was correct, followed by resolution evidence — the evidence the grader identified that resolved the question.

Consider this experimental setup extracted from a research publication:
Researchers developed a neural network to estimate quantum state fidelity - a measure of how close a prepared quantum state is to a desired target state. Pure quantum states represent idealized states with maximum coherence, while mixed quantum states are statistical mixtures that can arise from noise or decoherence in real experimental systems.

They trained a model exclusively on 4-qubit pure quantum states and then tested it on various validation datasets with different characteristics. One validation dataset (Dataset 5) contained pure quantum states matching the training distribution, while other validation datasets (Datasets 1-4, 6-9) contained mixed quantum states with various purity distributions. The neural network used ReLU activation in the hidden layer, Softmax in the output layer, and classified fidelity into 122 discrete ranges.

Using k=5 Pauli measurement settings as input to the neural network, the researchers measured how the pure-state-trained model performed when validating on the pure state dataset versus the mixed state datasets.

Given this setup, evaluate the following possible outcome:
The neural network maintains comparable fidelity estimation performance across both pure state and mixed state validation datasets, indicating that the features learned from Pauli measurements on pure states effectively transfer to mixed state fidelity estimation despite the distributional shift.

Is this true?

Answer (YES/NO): NO